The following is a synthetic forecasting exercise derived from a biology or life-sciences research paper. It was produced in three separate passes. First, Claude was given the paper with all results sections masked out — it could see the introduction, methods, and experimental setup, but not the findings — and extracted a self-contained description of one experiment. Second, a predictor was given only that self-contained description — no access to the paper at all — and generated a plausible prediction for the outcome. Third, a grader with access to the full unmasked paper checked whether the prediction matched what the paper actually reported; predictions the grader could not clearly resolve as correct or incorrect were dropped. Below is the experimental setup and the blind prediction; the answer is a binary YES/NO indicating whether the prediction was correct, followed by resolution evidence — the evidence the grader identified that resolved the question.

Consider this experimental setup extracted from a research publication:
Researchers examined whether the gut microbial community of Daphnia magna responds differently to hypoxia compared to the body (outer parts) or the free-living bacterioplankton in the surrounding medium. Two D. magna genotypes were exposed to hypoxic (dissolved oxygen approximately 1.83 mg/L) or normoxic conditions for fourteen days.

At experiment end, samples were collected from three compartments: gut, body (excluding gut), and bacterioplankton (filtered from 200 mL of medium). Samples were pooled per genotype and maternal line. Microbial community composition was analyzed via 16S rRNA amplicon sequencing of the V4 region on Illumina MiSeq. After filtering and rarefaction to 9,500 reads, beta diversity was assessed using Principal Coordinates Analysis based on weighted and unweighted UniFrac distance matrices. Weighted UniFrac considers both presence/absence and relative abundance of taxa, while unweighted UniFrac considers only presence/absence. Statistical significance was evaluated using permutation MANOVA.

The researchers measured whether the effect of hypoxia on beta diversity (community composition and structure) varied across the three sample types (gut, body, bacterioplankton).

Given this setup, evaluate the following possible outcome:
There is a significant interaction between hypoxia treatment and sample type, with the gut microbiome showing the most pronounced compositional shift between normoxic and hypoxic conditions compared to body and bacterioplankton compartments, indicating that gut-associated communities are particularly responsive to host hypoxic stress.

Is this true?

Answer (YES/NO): NO